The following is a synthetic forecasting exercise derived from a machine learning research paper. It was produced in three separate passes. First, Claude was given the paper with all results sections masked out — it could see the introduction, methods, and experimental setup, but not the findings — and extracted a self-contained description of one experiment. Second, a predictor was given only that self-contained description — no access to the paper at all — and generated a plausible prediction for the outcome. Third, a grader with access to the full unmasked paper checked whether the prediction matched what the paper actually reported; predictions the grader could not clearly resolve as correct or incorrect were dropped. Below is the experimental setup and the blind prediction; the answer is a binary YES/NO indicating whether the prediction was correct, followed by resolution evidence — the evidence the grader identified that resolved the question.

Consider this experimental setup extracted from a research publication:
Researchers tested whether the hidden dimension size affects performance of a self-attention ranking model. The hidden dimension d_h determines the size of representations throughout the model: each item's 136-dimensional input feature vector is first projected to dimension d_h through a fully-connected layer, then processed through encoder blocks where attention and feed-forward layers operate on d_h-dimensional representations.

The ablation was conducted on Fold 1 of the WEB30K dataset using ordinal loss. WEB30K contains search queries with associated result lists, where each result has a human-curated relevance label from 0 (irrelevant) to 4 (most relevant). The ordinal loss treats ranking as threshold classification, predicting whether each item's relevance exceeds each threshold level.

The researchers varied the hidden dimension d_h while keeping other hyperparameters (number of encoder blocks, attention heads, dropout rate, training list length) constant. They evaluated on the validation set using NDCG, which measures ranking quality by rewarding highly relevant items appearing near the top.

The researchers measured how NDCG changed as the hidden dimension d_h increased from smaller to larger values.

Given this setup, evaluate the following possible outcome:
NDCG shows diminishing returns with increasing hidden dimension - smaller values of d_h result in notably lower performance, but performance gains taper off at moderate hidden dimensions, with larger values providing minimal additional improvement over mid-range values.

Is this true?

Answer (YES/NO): NO